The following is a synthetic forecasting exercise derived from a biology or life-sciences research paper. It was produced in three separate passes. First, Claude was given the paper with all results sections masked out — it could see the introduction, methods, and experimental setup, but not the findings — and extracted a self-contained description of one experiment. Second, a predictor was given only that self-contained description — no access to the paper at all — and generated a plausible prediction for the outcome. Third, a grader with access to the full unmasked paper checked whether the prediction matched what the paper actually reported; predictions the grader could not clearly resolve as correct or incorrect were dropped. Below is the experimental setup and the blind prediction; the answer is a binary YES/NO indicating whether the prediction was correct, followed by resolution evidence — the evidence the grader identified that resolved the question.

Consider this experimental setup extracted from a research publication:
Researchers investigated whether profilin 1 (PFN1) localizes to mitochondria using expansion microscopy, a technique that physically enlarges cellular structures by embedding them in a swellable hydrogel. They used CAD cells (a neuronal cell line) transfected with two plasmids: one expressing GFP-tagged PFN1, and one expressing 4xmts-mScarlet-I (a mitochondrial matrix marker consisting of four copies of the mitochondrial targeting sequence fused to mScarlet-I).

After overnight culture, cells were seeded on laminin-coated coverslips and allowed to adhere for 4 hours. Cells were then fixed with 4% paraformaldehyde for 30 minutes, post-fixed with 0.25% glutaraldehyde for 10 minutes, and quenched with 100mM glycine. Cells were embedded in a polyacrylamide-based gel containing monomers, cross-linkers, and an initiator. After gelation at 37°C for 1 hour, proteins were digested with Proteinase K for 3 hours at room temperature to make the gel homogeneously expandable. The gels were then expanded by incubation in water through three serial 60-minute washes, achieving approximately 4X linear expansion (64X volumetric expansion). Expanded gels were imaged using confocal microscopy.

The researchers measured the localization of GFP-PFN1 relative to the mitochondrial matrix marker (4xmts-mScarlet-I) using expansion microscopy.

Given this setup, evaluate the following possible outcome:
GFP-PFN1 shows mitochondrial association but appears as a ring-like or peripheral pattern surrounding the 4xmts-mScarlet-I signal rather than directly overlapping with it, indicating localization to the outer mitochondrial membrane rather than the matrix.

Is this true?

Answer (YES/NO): NO